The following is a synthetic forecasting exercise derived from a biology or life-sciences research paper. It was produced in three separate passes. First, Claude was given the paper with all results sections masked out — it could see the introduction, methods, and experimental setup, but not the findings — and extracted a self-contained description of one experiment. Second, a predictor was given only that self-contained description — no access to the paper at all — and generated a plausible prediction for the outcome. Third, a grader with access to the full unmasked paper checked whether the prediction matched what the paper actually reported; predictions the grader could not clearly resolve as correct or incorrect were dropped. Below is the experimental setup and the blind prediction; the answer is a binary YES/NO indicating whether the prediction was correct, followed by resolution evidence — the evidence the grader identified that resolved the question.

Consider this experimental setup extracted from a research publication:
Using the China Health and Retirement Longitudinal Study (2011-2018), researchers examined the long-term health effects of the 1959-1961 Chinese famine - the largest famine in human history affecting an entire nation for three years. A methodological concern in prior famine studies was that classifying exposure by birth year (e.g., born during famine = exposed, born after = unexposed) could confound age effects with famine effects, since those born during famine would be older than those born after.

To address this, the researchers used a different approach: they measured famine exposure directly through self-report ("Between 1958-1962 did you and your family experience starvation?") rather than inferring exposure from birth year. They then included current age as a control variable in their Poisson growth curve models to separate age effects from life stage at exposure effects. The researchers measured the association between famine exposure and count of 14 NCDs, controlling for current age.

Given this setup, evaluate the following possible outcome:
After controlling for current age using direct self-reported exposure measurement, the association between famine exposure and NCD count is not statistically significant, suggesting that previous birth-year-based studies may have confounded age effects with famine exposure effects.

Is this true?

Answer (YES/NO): NO